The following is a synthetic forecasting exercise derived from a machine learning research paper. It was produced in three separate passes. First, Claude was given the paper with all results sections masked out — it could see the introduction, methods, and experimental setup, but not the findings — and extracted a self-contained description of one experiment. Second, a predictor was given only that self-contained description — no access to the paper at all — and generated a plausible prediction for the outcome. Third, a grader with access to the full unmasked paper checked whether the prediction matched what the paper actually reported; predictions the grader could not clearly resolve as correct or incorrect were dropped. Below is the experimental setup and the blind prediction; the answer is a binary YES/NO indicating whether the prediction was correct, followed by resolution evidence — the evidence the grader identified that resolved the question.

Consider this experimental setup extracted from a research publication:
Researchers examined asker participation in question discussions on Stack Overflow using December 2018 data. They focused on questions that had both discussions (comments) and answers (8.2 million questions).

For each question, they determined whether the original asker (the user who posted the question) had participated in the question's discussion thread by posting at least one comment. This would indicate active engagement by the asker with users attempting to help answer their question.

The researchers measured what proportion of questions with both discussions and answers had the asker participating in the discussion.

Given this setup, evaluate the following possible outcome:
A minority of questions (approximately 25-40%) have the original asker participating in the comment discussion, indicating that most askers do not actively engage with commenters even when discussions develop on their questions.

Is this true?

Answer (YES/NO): NO